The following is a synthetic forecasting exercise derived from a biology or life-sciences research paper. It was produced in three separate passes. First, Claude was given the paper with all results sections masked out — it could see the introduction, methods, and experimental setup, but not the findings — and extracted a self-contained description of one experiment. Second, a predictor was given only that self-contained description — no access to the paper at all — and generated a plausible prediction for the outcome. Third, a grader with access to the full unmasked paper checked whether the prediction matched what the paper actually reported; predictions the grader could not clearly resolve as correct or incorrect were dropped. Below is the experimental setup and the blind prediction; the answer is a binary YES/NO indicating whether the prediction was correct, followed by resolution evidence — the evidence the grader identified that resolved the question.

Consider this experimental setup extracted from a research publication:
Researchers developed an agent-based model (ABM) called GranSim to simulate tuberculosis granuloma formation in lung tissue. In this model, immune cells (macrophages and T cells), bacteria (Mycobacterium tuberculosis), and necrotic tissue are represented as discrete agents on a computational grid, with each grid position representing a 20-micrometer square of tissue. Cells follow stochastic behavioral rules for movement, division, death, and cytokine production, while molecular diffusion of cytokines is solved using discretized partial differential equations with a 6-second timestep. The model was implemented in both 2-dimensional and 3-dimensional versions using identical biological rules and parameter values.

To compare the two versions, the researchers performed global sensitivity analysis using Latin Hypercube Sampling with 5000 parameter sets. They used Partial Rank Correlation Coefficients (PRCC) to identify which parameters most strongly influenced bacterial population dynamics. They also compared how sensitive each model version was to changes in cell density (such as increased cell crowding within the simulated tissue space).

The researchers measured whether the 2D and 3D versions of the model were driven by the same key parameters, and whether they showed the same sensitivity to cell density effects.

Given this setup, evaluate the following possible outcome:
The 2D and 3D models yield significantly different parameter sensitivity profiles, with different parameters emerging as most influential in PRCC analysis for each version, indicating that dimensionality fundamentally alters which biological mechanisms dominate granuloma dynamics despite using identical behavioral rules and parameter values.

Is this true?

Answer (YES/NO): NO